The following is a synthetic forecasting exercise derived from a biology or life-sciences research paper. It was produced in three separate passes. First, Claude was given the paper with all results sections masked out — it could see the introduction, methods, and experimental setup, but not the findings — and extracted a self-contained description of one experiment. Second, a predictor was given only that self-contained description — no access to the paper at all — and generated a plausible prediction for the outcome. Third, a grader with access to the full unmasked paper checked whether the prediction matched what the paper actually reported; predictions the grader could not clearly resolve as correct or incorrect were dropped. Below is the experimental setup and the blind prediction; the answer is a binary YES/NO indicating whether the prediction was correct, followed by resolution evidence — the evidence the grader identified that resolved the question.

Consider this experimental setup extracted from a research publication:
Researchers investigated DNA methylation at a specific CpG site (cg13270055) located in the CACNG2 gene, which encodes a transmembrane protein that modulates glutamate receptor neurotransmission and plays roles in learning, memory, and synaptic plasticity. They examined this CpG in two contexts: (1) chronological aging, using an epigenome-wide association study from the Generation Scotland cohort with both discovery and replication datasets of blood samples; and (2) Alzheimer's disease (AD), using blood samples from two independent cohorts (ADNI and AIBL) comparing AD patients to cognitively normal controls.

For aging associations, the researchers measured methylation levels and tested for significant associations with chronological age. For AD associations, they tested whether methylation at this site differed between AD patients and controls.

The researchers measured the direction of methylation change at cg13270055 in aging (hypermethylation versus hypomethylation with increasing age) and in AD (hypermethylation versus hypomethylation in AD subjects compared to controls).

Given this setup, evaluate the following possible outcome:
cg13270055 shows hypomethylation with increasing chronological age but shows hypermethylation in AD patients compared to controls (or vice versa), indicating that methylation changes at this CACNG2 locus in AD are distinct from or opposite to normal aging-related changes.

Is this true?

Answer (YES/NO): YES